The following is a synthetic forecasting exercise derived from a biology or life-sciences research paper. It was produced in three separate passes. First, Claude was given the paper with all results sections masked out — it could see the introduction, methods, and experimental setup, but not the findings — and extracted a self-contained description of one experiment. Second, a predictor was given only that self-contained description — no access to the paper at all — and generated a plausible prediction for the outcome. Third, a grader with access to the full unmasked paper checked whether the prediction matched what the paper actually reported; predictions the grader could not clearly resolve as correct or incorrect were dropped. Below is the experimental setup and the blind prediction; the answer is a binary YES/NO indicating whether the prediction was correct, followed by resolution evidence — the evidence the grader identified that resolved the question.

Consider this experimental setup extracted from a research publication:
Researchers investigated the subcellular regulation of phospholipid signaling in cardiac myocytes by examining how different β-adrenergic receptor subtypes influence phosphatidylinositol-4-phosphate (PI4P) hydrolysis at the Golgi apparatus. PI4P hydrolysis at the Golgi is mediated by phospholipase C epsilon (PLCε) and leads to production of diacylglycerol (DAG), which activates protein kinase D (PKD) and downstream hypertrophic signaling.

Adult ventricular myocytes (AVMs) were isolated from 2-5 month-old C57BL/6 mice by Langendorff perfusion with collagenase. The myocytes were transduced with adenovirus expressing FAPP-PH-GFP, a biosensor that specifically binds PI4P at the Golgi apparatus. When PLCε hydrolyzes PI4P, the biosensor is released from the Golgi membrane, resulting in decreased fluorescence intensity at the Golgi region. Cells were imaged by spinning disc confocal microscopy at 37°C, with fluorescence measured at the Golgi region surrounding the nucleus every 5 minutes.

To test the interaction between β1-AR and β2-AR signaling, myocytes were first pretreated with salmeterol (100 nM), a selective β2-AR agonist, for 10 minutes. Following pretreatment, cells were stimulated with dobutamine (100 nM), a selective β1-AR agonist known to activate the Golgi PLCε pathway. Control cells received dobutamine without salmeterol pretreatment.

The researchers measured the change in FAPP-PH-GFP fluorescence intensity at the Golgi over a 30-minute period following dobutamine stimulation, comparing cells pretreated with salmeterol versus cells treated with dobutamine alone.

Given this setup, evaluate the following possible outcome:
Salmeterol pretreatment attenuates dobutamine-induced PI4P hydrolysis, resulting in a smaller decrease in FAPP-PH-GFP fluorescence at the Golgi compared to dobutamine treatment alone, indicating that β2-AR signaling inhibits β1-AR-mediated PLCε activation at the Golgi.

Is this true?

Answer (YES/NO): YES